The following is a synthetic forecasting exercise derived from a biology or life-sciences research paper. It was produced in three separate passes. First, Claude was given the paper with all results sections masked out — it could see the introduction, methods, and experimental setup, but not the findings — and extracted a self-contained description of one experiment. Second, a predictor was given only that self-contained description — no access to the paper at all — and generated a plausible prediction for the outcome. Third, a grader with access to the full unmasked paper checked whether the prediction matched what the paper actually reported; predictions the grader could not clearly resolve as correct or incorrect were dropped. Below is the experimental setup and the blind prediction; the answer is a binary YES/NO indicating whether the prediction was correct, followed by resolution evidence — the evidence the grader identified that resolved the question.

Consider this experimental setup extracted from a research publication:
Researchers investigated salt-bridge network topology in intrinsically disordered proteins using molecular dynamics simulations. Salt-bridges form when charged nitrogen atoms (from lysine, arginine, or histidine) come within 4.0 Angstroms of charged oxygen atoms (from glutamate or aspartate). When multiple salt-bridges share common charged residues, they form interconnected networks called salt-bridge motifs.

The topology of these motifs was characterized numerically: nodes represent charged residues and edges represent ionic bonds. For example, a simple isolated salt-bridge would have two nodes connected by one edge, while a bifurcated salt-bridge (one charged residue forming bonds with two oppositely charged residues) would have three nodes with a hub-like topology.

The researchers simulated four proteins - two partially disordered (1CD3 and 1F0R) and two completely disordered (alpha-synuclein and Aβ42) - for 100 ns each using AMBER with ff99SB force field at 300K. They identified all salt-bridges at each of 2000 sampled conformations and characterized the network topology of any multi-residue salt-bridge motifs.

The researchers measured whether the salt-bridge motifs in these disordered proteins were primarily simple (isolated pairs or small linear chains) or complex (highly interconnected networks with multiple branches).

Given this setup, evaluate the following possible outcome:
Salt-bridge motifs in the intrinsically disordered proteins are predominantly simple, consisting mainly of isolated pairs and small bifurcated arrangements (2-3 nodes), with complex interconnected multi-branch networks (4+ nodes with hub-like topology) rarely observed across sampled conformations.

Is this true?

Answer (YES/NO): YES